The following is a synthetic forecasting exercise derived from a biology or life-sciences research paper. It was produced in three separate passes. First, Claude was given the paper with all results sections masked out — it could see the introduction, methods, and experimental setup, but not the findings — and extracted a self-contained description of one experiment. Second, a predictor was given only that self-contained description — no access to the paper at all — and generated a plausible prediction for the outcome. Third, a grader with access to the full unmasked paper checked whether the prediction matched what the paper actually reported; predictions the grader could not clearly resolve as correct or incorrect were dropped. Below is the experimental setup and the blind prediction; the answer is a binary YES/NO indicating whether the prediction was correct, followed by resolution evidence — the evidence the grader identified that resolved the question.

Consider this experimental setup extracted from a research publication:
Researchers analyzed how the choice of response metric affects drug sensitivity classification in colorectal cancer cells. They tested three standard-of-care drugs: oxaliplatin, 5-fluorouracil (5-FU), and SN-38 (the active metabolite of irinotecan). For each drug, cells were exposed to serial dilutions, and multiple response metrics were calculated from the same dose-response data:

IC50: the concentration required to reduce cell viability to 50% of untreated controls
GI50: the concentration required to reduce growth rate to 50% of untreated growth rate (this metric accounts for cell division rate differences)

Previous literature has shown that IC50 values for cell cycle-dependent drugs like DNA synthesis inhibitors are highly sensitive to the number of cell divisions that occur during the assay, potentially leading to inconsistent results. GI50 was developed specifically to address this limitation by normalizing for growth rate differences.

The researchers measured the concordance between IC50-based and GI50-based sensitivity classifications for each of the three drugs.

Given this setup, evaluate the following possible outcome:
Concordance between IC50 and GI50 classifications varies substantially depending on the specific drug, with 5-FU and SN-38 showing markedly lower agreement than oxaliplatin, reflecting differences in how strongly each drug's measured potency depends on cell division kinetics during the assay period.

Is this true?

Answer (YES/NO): NO